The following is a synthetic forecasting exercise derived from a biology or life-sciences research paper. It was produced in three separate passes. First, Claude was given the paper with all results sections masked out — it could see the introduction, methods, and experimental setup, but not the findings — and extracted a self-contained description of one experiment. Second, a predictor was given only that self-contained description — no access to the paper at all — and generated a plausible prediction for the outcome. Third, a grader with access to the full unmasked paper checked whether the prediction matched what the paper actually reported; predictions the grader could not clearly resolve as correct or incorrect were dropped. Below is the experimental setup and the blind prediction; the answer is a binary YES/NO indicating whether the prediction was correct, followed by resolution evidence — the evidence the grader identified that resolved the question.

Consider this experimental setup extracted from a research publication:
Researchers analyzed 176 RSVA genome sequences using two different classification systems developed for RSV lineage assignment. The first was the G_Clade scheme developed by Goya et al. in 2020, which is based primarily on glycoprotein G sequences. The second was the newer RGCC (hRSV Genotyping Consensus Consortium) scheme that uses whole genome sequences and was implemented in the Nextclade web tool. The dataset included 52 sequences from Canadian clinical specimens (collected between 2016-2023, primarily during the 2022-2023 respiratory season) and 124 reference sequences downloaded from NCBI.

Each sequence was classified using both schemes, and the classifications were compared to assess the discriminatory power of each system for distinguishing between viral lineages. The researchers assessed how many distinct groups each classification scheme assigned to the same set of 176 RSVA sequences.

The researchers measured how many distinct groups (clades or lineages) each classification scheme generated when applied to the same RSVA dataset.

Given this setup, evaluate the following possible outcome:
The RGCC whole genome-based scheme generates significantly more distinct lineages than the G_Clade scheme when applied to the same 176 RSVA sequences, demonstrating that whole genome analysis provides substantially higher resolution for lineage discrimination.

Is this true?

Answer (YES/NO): YES